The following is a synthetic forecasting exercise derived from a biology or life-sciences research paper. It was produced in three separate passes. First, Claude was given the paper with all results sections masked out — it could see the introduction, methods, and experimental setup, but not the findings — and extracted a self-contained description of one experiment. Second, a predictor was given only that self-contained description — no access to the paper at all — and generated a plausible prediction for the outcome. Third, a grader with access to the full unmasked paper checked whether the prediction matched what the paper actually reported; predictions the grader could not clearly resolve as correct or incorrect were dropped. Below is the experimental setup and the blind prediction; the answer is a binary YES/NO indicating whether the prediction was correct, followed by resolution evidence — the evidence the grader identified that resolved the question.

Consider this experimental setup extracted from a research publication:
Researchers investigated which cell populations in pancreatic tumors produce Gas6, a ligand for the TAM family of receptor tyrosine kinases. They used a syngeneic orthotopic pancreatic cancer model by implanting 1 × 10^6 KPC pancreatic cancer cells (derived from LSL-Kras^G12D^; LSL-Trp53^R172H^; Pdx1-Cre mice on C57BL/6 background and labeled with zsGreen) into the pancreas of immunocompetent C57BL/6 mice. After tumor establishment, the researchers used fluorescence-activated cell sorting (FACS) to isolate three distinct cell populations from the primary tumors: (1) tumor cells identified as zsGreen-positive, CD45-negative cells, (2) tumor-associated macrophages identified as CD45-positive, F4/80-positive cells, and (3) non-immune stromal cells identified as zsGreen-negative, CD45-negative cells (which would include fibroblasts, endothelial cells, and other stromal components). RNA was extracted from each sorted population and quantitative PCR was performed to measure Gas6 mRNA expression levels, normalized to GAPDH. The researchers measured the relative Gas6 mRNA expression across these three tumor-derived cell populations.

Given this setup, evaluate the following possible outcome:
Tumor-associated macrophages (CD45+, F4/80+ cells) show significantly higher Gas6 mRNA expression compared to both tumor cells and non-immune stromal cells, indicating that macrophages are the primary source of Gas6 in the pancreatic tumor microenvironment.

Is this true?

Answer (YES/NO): NO